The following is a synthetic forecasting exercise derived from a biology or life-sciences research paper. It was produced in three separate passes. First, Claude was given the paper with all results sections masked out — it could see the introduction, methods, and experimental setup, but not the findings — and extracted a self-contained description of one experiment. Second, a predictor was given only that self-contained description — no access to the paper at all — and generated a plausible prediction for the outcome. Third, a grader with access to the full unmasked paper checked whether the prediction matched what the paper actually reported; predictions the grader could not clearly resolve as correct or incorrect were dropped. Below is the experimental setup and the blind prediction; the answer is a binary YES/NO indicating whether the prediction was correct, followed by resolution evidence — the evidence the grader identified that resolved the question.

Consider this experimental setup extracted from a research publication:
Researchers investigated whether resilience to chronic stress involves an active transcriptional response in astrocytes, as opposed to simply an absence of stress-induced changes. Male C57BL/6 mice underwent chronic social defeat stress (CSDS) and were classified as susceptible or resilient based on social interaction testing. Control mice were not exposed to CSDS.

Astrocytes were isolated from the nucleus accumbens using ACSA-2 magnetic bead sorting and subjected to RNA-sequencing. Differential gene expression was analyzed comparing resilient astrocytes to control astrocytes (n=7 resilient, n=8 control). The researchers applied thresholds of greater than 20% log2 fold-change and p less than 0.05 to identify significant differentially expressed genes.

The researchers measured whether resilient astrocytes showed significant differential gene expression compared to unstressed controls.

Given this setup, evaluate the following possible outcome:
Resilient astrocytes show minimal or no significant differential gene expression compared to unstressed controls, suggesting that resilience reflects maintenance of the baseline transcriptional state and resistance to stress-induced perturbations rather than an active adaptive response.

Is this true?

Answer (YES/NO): NO